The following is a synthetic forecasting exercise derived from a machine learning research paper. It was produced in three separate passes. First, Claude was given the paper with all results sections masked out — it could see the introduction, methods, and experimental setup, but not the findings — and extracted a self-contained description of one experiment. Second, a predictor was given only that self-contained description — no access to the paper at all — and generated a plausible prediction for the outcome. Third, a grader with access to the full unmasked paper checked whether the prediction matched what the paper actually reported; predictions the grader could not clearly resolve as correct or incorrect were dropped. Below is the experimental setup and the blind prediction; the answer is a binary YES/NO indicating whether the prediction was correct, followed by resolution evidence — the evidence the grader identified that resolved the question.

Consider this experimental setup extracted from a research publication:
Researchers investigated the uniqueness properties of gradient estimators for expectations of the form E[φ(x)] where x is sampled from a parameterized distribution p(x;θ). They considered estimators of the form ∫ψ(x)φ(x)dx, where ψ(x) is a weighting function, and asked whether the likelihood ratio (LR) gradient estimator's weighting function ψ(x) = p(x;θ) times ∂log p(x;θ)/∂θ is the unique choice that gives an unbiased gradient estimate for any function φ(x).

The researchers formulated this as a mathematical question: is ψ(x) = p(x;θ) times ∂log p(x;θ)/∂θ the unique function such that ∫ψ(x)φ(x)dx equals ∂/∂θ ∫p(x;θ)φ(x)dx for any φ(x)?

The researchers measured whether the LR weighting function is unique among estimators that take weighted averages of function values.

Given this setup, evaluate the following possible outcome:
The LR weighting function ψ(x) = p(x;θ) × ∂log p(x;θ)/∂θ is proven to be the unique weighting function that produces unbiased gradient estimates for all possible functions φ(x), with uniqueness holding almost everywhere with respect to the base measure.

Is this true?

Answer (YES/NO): YES